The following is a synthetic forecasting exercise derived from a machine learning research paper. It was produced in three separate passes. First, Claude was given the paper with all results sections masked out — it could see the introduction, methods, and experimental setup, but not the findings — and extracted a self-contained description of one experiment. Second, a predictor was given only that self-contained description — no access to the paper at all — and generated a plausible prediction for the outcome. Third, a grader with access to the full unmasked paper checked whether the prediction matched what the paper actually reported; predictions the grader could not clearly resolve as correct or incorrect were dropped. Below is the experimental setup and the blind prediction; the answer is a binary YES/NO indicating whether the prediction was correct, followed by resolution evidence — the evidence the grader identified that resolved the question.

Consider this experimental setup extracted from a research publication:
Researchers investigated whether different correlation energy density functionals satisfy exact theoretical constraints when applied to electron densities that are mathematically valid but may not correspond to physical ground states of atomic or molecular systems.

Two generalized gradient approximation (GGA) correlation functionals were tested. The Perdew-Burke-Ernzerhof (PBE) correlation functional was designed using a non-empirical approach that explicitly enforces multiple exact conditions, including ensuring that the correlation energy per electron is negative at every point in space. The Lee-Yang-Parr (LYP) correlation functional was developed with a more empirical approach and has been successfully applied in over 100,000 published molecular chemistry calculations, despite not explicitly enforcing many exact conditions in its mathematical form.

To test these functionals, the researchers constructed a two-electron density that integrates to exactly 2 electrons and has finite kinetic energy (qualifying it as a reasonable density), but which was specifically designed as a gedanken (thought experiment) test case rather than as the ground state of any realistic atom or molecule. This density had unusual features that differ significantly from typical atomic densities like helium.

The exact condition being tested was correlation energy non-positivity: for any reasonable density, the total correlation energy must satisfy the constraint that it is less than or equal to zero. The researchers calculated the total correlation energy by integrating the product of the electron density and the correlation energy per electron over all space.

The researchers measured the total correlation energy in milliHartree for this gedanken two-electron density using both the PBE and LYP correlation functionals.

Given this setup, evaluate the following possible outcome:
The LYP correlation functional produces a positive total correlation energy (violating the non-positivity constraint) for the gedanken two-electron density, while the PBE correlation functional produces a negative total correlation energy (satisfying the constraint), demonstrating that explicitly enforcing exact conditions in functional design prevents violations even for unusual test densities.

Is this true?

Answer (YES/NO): YES